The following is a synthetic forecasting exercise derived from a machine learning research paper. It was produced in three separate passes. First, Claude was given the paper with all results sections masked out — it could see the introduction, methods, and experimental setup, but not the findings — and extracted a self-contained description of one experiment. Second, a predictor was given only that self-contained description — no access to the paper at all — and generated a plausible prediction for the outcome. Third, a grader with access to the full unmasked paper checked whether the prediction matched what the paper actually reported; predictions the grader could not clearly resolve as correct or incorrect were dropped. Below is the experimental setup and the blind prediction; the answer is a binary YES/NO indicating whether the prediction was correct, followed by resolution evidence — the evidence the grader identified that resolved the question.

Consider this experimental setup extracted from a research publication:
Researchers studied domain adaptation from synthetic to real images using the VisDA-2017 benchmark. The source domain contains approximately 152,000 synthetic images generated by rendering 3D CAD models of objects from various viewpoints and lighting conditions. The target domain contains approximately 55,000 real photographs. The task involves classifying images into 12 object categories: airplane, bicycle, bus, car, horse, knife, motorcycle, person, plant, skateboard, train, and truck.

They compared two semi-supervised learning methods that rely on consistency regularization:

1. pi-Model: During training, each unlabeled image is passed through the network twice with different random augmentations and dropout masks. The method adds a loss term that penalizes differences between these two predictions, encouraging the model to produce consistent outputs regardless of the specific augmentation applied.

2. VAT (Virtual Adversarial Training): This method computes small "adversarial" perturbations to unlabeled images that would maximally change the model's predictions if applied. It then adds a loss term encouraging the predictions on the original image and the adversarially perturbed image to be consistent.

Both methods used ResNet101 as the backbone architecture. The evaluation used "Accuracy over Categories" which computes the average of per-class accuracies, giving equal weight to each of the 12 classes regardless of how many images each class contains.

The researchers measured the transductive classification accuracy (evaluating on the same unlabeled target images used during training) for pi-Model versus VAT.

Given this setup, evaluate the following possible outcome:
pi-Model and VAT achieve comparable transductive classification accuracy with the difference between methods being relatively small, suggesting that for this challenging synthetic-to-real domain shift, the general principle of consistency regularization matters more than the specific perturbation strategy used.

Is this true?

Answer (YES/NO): YES